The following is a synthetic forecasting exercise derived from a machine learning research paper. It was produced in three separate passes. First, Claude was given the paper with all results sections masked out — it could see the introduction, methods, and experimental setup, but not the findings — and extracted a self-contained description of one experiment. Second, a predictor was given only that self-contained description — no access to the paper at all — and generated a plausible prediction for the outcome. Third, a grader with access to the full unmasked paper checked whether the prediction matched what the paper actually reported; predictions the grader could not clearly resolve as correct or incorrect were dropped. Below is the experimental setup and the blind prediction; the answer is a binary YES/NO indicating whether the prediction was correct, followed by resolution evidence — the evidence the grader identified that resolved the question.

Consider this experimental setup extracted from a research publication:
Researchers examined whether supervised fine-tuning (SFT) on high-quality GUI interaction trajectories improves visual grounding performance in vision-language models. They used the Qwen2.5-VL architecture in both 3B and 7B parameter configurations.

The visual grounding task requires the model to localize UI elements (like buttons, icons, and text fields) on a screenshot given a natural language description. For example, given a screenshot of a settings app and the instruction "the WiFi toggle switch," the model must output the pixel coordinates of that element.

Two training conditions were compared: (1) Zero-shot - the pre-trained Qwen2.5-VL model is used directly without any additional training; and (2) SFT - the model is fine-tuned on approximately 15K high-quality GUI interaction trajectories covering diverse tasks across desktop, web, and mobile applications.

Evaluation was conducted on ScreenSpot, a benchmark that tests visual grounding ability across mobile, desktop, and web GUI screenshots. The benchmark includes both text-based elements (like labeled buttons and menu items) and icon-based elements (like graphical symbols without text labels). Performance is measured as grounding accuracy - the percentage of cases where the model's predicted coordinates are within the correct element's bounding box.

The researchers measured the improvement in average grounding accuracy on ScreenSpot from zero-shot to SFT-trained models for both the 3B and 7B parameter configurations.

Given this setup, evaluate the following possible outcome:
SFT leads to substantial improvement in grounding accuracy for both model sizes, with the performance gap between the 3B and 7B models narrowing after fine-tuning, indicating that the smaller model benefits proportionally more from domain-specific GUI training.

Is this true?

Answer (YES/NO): NO